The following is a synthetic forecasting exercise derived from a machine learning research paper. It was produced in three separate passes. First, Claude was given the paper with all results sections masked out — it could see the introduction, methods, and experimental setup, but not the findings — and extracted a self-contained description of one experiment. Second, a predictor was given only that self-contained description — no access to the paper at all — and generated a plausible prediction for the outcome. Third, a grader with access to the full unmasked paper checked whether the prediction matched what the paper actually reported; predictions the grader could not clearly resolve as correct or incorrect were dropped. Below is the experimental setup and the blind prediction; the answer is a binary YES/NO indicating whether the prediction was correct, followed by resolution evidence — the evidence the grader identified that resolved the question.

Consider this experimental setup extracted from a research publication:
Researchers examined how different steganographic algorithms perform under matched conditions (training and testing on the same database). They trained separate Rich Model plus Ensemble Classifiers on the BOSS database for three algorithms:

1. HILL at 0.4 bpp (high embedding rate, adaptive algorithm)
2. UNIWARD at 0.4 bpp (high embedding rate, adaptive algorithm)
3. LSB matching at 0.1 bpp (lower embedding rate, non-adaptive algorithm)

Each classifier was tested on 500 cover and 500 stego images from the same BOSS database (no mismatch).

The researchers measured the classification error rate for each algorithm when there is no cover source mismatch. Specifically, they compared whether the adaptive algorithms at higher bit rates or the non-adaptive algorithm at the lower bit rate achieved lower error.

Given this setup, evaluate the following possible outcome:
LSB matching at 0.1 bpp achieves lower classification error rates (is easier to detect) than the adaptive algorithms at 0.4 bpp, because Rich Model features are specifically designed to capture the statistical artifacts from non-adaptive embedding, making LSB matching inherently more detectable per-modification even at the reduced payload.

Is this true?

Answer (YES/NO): YES